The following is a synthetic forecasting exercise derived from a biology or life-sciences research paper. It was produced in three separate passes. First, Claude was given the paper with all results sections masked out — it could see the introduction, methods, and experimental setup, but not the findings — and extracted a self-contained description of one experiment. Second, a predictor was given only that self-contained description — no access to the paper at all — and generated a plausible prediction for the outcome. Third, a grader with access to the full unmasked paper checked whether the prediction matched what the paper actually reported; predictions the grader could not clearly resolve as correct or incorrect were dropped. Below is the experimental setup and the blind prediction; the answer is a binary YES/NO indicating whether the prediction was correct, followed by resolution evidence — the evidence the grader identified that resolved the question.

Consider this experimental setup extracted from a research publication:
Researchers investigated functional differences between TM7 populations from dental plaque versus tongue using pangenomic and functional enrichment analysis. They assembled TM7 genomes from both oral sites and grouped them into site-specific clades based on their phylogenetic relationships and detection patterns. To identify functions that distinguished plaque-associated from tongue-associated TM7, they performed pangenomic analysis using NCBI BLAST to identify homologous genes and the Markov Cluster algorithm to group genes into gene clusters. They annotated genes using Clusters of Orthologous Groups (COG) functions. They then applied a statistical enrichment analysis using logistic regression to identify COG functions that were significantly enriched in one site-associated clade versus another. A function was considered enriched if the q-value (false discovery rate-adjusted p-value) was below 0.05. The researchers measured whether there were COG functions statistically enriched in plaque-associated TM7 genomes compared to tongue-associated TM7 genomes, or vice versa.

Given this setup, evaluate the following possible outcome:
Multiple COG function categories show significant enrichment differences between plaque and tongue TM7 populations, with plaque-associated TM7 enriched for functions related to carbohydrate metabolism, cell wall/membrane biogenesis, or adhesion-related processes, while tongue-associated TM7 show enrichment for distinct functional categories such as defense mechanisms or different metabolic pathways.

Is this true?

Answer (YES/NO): NO